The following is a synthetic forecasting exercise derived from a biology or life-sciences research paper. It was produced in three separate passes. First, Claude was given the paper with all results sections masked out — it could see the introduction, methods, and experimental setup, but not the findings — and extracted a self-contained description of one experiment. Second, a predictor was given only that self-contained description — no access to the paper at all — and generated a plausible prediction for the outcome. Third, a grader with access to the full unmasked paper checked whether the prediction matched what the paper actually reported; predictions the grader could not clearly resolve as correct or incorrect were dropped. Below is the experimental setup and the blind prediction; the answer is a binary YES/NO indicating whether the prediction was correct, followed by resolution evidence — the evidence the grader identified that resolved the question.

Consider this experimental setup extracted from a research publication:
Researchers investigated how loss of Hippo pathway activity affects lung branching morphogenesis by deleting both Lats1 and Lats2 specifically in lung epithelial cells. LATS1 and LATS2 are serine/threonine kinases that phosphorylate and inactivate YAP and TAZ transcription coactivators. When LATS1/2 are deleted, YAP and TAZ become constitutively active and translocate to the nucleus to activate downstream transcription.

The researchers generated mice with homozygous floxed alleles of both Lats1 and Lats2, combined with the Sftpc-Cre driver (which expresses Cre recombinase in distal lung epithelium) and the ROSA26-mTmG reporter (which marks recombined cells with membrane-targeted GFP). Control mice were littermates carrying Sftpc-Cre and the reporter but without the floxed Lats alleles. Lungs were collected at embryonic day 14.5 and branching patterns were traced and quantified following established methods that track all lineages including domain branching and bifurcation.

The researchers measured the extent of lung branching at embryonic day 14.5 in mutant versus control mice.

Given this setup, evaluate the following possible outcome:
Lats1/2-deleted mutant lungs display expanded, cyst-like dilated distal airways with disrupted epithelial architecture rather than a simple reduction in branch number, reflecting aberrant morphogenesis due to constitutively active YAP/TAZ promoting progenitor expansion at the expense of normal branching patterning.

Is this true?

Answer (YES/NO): NO